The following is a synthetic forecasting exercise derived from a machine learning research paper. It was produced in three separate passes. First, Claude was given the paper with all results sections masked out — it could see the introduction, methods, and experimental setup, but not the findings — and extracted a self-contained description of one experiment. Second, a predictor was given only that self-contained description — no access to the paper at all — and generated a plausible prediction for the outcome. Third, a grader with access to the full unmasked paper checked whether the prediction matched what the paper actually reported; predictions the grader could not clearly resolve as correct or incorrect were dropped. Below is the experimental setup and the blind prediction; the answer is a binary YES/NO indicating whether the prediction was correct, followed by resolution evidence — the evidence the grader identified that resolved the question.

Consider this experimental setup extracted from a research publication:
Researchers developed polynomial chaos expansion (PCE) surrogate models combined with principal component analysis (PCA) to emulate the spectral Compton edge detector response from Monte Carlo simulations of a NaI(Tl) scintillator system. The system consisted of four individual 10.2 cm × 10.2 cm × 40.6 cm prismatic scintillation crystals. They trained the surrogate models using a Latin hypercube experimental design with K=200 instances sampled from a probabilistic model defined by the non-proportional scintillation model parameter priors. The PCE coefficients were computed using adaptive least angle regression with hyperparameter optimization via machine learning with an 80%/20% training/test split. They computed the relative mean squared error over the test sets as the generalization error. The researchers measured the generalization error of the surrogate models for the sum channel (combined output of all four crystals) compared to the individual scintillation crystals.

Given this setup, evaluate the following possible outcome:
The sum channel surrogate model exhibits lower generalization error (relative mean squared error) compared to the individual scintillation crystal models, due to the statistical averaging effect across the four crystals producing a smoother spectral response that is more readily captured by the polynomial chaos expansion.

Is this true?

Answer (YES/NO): YES